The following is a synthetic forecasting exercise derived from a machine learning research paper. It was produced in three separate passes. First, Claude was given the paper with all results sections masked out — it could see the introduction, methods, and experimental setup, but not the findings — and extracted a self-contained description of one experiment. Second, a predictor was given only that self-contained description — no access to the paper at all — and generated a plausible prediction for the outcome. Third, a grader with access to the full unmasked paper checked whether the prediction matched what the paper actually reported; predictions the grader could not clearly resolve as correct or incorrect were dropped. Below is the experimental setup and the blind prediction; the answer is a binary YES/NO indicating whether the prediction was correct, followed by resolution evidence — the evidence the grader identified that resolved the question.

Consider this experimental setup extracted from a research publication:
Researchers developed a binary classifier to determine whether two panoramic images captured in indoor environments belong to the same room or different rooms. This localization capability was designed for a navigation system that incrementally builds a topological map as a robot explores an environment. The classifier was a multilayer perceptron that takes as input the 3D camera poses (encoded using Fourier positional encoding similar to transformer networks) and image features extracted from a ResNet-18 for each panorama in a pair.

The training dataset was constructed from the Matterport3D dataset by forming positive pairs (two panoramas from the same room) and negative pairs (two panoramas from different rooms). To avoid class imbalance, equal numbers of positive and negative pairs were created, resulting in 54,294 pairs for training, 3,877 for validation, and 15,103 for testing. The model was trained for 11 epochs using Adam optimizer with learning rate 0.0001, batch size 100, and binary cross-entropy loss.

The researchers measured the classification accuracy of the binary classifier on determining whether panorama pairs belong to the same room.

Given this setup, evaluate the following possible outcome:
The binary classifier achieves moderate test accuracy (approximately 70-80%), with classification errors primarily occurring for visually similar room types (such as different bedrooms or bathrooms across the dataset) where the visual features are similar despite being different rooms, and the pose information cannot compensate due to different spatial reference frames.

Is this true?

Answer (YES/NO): NO